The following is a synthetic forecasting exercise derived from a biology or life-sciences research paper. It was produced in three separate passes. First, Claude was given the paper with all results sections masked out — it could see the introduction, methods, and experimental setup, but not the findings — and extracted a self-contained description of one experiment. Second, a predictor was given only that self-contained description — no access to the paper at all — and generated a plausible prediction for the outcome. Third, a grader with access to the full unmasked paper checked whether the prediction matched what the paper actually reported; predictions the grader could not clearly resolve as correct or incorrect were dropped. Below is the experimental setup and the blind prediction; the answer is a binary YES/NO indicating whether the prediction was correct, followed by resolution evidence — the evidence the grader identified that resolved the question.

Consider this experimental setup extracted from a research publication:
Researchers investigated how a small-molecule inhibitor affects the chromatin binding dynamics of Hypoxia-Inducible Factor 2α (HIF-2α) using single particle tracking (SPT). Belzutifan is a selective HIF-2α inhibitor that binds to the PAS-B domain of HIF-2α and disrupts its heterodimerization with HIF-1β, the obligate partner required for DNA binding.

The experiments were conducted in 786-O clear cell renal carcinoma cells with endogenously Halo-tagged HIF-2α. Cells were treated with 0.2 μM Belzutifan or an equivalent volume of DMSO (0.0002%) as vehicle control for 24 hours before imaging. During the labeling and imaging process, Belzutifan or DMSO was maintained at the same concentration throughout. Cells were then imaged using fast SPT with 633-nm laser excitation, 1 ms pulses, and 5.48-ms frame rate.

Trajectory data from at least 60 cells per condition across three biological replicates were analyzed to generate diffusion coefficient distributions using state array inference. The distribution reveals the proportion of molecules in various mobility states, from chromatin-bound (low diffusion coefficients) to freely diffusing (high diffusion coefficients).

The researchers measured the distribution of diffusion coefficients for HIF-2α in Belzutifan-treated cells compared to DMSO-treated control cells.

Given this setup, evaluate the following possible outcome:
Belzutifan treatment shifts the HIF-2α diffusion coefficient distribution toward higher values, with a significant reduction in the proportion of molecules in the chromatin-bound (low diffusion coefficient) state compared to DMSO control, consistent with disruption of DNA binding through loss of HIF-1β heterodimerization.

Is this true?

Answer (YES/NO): YES